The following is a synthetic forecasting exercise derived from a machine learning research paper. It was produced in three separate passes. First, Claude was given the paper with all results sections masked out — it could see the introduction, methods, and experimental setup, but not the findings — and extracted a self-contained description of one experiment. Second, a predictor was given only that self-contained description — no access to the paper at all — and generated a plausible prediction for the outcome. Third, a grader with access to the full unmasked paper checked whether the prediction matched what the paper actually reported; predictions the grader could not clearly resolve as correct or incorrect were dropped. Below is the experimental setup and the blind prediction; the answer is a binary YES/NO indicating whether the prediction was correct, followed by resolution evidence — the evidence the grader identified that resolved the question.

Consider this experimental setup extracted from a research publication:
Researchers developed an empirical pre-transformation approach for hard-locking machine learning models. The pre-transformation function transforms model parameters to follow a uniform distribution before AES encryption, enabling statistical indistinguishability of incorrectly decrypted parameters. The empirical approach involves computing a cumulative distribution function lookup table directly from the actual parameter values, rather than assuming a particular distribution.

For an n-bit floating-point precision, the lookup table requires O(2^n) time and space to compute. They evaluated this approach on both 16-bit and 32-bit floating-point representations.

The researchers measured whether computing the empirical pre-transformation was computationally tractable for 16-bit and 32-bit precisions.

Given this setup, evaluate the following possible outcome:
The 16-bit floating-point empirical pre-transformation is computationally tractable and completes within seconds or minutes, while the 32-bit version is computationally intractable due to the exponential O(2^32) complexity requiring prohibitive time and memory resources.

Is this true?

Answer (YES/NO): NO